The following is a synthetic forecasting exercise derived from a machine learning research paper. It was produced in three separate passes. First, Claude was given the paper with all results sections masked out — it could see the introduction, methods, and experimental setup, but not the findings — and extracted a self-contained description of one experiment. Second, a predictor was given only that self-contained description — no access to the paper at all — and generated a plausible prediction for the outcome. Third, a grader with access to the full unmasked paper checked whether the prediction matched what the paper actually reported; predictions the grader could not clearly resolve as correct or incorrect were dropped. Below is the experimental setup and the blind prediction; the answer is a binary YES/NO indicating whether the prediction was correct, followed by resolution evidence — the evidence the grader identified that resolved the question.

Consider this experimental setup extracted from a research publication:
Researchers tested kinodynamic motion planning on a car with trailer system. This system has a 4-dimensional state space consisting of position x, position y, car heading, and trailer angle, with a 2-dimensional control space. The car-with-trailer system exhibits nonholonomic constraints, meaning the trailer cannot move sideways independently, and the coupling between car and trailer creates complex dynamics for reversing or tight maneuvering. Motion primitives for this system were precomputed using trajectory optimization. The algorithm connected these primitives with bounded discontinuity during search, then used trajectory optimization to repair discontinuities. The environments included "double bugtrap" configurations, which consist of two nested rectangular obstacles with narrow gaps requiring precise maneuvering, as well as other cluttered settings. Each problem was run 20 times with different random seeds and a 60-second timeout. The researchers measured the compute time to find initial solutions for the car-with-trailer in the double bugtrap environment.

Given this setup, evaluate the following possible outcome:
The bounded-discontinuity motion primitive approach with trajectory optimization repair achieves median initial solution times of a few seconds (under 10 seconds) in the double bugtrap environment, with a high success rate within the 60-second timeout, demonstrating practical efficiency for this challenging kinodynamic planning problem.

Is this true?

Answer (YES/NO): YES